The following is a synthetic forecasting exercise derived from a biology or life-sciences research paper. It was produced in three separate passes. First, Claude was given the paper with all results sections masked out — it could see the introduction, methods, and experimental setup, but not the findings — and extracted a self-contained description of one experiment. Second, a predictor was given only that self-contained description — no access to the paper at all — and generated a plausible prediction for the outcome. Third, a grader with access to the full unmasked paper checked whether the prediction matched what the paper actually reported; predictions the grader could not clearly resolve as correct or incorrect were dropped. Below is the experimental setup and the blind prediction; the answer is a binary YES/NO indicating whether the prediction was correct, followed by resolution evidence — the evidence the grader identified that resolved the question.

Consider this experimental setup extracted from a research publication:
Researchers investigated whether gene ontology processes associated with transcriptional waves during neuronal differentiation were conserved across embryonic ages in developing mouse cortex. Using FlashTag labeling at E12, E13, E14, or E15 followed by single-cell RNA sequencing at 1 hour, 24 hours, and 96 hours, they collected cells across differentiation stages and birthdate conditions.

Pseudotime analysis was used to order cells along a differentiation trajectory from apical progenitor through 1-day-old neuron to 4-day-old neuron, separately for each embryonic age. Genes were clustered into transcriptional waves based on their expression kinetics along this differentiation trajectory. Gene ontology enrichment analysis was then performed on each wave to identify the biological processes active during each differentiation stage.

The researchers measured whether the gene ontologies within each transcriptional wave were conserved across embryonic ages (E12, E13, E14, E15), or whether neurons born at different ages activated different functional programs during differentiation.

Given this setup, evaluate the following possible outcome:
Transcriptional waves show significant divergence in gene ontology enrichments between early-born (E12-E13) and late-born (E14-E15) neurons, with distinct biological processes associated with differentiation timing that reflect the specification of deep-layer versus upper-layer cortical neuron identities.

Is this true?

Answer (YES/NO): NO